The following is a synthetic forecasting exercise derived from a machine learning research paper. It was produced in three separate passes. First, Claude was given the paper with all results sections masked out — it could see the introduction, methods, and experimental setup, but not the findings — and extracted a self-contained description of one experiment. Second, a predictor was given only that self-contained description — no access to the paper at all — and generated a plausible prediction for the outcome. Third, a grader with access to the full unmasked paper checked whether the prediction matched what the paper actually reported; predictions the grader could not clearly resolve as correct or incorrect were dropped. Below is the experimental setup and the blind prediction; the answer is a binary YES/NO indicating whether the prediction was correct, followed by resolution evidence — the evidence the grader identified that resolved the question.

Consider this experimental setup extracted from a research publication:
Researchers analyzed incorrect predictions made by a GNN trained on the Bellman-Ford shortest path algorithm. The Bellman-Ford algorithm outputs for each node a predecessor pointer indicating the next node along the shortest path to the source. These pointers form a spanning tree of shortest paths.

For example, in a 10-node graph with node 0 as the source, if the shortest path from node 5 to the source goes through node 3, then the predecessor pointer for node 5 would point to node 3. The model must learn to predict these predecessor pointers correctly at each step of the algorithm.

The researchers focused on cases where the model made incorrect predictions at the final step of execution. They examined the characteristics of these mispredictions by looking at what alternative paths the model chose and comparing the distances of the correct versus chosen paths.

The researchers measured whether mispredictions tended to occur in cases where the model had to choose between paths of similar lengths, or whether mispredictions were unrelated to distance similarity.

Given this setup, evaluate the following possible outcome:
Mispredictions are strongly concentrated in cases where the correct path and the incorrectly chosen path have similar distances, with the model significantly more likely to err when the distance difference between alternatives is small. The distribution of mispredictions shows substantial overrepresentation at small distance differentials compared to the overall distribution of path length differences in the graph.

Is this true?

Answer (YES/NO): YES